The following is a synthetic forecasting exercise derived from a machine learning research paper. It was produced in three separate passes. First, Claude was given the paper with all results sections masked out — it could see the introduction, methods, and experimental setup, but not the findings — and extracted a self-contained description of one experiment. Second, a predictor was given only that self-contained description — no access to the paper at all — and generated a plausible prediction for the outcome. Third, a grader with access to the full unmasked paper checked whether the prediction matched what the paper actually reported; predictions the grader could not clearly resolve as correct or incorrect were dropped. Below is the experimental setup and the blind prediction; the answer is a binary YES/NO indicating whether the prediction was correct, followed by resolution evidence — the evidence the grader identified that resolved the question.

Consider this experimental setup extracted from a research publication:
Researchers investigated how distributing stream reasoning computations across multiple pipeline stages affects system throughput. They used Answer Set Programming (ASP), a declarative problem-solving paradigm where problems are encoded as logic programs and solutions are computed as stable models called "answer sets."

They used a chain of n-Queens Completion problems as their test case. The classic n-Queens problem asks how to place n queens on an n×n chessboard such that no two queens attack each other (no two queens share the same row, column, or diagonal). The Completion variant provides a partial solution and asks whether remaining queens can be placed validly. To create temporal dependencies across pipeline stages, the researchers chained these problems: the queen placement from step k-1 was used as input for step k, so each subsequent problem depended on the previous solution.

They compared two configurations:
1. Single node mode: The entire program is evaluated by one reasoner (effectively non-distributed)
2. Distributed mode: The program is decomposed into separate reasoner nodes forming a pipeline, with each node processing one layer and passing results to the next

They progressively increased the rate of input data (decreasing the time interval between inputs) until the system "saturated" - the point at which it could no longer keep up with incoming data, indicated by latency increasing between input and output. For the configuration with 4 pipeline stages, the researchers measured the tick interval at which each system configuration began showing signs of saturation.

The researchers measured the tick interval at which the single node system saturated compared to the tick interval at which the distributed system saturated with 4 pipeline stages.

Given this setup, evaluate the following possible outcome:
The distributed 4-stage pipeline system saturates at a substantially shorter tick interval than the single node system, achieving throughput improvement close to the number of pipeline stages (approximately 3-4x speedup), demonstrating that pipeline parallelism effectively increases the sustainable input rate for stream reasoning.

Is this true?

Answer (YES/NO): NO